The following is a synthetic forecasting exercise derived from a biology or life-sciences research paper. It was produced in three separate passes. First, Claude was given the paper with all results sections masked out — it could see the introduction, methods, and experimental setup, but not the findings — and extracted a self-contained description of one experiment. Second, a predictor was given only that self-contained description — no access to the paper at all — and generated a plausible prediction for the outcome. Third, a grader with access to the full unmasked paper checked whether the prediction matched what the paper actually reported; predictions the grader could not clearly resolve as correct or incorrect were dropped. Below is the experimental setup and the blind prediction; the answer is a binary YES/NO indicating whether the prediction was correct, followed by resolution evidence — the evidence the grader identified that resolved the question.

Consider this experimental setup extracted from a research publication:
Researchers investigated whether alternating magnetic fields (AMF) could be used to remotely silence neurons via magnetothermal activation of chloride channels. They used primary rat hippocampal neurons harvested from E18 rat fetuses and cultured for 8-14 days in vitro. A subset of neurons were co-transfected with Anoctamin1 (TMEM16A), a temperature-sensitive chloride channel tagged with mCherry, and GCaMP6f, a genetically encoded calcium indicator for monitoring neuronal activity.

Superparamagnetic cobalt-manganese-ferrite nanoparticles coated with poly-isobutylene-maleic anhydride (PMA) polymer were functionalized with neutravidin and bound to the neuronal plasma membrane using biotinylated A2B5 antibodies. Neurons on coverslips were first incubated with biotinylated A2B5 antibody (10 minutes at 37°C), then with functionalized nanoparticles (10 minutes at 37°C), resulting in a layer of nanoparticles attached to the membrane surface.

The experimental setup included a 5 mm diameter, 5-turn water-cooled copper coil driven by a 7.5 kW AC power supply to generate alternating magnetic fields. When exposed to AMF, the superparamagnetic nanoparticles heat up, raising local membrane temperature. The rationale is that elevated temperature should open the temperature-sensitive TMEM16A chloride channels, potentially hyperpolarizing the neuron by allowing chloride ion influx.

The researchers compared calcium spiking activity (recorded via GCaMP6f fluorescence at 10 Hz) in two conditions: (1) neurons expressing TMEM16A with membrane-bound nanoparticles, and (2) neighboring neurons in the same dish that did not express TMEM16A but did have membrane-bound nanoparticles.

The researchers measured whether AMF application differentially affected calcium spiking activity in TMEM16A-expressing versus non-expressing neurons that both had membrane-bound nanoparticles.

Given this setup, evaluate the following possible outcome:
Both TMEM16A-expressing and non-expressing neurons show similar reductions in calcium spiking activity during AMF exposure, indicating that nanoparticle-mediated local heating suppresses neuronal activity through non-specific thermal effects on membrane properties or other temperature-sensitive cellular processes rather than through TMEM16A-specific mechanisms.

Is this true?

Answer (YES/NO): NO